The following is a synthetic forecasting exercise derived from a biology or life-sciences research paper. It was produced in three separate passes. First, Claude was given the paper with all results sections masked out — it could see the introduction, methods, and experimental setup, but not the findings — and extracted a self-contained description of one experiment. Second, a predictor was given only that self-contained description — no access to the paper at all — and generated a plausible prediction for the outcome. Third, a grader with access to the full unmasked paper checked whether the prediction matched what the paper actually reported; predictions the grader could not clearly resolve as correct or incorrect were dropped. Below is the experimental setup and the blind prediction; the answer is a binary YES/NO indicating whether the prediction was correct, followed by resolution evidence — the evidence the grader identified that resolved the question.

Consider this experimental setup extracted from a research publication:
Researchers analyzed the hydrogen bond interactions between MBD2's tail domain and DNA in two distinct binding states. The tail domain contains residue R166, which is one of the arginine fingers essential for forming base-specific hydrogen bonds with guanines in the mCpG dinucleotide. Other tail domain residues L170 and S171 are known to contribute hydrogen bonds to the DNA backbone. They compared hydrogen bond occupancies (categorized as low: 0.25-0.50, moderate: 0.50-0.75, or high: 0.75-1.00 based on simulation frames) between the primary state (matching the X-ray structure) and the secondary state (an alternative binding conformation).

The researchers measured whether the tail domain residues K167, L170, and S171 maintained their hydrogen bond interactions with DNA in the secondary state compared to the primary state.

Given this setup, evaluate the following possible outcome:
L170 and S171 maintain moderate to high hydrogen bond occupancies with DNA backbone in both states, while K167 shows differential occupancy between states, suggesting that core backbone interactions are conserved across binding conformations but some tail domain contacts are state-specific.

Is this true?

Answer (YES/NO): NO